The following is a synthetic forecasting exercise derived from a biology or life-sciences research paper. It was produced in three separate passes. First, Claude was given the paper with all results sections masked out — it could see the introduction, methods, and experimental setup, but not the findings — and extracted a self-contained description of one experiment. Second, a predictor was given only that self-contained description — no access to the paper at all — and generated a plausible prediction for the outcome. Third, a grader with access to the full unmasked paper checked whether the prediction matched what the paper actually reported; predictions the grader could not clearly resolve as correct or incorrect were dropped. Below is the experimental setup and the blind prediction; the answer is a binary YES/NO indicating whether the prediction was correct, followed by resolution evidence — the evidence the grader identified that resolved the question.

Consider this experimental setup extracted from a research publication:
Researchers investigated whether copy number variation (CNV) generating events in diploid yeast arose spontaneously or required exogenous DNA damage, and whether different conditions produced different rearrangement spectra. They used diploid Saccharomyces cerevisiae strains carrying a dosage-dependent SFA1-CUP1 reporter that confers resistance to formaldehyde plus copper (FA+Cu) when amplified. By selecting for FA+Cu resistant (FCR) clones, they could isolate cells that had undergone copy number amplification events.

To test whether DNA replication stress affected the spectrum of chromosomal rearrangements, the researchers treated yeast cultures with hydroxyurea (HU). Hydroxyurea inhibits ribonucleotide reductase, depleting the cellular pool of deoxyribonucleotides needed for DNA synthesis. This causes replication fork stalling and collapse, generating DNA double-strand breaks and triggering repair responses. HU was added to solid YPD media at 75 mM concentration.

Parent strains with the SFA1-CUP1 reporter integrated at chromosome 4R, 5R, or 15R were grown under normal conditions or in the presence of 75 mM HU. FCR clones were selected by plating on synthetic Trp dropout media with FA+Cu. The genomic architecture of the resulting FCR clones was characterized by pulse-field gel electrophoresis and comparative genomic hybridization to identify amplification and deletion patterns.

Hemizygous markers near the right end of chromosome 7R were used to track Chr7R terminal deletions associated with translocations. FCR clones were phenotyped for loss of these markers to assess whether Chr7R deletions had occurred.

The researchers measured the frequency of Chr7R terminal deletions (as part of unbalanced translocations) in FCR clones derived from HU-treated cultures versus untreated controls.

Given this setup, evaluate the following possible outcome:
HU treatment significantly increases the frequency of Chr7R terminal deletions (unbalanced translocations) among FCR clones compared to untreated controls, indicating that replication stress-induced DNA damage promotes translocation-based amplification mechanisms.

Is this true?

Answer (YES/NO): NO